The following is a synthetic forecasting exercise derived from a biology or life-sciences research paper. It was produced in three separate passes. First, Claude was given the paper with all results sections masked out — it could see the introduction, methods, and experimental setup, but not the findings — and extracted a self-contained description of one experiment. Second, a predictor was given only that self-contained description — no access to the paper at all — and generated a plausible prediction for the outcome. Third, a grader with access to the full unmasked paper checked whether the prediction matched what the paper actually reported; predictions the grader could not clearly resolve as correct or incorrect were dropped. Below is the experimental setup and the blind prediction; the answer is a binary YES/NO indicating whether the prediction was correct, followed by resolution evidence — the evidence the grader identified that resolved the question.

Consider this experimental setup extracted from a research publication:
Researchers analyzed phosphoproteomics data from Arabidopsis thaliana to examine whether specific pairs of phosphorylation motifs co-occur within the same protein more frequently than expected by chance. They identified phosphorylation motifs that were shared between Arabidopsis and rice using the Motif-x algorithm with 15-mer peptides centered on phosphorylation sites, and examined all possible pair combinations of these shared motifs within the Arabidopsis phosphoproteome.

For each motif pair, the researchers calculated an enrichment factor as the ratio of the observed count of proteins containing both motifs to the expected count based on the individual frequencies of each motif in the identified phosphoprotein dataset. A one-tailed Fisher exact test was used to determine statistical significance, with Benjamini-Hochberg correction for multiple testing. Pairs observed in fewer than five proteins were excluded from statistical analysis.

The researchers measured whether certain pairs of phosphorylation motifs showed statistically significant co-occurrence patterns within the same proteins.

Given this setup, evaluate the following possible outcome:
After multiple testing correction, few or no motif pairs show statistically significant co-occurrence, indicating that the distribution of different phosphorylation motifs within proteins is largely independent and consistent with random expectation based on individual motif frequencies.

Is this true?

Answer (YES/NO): NO